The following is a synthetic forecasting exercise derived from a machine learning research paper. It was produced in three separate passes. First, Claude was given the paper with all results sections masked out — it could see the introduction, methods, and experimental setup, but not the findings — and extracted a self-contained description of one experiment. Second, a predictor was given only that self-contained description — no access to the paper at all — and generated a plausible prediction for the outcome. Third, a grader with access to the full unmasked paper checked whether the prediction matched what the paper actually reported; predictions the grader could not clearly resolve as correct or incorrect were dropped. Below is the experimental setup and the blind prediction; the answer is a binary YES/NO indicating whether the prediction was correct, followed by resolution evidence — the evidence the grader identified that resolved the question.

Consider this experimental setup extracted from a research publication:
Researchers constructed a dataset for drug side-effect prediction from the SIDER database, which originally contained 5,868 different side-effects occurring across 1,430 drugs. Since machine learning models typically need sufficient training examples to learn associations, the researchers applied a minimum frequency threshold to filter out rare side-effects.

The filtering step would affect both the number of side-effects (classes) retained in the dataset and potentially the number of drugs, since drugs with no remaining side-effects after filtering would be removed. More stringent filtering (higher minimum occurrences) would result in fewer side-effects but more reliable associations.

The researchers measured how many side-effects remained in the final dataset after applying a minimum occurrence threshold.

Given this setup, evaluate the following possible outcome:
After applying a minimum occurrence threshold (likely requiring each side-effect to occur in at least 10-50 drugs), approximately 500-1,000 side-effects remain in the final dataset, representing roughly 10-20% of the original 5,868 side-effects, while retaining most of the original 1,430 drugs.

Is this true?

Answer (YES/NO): NO